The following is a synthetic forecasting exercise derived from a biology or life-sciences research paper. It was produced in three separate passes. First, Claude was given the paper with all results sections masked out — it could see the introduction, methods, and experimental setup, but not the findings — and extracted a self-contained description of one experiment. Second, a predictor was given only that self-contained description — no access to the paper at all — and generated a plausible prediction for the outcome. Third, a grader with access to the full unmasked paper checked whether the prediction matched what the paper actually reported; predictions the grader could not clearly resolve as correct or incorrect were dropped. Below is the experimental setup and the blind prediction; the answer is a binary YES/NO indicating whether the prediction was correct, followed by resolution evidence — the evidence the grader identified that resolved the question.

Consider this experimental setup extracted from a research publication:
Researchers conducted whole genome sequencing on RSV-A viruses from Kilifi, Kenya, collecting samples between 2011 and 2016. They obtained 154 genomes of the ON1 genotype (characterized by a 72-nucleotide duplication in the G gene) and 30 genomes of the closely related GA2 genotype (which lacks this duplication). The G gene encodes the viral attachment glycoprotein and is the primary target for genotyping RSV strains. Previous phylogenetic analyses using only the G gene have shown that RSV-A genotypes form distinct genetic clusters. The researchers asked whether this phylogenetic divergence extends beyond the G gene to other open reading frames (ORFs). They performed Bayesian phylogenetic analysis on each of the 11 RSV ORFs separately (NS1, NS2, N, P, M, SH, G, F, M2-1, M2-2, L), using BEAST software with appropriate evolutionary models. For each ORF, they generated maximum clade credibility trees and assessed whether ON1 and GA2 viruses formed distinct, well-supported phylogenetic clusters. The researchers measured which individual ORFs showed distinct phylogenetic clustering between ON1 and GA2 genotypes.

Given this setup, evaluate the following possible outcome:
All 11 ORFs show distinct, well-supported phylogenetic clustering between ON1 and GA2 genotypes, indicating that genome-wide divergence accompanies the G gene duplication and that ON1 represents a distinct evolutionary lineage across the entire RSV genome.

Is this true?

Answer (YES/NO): NO